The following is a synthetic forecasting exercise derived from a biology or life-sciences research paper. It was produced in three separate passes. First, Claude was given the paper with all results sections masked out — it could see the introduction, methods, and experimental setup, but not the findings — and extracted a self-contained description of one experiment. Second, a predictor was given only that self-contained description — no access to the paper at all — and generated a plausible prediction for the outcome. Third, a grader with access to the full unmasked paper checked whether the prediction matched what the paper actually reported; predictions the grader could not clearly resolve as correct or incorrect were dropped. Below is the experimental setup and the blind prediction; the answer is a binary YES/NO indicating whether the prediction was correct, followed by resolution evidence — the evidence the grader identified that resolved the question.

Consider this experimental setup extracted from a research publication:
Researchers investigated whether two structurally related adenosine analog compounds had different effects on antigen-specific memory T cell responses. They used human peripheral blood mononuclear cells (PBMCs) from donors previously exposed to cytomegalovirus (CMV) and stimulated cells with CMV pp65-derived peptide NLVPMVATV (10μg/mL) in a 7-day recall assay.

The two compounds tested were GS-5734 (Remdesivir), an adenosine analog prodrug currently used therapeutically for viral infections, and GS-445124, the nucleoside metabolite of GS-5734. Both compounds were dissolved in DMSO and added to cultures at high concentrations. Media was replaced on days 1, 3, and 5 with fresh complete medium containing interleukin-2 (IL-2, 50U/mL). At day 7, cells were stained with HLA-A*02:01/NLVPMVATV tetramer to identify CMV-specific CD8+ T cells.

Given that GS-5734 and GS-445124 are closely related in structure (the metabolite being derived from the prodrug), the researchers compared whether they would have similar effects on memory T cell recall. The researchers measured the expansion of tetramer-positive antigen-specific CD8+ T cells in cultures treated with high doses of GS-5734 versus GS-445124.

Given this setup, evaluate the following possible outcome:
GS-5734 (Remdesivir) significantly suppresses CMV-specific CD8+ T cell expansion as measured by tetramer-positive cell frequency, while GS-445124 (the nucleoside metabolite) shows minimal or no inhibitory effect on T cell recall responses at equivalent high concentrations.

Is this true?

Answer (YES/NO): NO